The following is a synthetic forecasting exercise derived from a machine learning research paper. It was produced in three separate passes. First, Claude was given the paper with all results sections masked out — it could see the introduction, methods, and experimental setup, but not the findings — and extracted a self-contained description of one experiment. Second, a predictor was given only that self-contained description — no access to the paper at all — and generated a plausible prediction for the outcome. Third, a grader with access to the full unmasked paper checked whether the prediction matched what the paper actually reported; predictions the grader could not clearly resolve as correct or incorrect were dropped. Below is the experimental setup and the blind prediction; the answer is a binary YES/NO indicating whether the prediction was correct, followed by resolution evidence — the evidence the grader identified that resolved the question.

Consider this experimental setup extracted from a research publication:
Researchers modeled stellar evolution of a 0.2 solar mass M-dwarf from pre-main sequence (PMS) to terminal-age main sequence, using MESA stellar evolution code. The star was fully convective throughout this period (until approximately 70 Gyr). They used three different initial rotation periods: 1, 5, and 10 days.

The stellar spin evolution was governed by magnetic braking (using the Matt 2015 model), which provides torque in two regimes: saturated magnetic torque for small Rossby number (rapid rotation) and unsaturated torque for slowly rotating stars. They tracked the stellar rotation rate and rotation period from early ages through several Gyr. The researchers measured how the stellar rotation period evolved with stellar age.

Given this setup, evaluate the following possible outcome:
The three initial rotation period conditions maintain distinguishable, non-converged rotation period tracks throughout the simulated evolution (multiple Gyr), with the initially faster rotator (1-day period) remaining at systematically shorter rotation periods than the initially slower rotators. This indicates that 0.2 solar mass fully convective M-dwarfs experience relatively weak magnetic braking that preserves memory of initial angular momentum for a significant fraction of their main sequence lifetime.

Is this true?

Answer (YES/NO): NO